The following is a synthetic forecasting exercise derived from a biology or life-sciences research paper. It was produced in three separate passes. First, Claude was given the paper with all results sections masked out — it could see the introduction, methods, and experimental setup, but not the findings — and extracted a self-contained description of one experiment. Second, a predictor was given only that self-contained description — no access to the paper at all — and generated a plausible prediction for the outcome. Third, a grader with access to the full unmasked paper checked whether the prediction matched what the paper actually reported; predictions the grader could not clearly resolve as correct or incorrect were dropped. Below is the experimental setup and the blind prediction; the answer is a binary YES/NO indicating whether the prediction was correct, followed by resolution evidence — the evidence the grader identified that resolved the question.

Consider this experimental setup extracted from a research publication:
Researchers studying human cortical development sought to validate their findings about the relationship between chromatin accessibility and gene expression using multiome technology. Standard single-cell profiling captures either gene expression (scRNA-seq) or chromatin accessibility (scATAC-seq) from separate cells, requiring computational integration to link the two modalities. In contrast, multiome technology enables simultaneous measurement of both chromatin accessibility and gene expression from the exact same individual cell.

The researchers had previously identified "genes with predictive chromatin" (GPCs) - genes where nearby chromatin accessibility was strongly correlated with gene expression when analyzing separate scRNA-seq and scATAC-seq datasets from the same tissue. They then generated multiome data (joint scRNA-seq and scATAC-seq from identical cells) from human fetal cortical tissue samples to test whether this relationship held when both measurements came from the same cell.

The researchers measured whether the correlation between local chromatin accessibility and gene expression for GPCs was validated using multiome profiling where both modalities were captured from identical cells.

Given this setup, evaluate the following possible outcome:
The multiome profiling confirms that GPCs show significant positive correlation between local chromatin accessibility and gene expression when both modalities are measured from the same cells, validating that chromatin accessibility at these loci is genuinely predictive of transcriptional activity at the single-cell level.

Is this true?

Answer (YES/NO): YES